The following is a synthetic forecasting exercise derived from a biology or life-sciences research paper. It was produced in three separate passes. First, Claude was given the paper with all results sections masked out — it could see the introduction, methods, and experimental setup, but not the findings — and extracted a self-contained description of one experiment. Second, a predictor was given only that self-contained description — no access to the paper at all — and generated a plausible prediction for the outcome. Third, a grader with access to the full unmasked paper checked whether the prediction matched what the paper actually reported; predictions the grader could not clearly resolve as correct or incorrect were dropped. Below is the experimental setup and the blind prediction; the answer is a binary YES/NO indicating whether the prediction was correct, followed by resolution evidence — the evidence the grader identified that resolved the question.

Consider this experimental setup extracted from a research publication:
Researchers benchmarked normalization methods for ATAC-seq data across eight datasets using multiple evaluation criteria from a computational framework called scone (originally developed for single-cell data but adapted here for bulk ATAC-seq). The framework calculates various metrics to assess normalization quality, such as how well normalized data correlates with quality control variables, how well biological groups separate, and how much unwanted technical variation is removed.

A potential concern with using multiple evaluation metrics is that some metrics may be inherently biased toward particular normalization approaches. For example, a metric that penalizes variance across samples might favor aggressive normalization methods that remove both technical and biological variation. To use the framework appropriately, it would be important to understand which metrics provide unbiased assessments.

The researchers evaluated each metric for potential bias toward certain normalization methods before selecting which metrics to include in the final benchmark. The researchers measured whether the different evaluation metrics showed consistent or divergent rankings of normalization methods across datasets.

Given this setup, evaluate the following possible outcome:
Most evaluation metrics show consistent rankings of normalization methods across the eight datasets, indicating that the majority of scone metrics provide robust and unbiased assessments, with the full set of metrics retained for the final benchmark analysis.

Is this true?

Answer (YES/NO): NO